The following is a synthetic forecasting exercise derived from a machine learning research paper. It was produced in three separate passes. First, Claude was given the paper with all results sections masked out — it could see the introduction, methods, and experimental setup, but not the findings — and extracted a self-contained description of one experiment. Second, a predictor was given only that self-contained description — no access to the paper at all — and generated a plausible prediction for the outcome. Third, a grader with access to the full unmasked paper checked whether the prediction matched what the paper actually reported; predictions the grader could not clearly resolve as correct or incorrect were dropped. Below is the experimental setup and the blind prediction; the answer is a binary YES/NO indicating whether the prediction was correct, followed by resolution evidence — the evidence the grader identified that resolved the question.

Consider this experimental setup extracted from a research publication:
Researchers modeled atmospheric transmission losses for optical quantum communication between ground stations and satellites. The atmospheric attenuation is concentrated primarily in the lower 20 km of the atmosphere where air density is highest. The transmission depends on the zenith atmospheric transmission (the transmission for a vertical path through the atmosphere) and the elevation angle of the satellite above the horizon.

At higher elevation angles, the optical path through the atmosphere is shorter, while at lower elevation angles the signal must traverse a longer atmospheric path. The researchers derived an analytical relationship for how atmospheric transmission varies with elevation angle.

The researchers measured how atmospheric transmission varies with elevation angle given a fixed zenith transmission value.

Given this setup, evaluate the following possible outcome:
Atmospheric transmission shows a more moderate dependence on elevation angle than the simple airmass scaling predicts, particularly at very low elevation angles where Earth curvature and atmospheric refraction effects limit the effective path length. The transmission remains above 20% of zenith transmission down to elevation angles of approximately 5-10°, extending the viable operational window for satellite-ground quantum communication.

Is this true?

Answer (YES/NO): NO